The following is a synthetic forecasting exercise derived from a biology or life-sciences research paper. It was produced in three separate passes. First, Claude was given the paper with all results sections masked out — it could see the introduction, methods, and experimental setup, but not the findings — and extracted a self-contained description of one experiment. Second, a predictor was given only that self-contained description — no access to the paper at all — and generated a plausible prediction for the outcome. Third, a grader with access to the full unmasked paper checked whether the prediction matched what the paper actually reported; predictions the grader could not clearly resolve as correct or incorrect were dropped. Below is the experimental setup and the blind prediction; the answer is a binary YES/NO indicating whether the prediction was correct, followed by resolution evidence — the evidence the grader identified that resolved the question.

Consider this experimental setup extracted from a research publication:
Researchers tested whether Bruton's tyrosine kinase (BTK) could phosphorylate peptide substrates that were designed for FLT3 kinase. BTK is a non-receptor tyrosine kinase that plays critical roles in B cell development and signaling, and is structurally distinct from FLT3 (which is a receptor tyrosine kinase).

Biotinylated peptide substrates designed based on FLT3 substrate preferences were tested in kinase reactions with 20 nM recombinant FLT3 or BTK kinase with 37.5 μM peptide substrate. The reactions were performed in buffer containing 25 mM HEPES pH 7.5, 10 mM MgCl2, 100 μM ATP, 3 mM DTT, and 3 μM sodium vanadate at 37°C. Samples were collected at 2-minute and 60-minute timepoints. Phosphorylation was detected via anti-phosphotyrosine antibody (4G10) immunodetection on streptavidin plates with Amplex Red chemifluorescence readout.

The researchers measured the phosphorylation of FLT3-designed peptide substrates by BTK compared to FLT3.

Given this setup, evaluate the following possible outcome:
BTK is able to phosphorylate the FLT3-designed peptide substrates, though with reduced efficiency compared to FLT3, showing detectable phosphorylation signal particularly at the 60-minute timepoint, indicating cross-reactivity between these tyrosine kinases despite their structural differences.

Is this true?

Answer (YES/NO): NO